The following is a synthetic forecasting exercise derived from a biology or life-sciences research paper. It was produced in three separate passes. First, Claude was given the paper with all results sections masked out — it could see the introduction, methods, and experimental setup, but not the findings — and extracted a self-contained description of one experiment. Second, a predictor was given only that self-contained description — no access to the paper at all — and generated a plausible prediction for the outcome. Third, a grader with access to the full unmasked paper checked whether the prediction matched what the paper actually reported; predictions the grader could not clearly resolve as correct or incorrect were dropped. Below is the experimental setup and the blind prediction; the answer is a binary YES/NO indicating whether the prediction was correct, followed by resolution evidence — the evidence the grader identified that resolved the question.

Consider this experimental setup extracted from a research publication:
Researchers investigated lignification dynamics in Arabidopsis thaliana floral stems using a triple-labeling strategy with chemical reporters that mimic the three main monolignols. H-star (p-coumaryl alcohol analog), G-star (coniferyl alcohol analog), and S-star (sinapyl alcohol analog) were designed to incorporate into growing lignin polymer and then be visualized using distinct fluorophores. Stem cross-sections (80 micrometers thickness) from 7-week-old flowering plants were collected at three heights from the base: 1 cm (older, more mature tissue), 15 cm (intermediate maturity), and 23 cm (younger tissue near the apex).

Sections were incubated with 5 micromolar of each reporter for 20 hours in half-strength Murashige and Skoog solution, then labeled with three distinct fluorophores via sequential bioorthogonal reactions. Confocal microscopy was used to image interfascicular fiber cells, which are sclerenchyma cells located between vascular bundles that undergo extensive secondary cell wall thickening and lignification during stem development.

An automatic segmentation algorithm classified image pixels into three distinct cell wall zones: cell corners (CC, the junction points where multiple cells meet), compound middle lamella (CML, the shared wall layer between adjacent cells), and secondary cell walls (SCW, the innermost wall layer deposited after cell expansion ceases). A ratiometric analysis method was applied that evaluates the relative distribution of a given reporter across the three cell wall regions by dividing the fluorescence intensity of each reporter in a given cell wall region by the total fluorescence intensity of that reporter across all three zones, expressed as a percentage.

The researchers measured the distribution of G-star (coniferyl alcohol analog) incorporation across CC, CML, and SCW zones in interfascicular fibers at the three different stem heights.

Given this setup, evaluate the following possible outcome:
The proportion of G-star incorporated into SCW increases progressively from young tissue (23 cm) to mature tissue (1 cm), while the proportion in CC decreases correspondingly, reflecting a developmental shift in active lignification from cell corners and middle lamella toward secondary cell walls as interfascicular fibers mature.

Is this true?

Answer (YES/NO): NO